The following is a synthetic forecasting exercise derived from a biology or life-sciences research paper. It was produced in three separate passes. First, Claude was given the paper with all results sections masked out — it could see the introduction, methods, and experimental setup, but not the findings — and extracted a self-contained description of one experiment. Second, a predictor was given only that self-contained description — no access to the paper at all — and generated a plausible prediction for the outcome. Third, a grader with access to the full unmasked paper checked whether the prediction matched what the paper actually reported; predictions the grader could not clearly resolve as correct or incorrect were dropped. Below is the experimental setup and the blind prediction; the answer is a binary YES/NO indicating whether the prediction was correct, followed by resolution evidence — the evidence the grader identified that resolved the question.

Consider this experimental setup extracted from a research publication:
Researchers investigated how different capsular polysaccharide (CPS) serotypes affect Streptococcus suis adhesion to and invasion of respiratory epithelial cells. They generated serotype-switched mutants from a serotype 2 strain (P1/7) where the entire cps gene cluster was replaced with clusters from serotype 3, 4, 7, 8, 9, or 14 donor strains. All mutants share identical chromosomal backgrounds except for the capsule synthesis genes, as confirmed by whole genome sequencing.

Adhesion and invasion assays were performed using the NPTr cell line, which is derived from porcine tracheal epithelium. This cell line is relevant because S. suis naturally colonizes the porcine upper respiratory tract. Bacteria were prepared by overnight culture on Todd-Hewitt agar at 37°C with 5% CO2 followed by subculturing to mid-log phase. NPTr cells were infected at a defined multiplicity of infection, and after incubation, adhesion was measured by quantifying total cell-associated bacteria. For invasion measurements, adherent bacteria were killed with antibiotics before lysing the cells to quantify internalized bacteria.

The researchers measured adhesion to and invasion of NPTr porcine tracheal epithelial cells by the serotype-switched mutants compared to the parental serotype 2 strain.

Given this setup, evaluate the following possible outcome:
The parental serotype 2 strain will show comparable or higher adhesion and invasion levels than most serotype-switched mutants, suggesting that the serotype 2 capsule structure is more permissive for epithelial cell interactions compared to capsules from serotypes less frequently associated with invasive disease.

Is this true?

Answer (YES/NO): NO